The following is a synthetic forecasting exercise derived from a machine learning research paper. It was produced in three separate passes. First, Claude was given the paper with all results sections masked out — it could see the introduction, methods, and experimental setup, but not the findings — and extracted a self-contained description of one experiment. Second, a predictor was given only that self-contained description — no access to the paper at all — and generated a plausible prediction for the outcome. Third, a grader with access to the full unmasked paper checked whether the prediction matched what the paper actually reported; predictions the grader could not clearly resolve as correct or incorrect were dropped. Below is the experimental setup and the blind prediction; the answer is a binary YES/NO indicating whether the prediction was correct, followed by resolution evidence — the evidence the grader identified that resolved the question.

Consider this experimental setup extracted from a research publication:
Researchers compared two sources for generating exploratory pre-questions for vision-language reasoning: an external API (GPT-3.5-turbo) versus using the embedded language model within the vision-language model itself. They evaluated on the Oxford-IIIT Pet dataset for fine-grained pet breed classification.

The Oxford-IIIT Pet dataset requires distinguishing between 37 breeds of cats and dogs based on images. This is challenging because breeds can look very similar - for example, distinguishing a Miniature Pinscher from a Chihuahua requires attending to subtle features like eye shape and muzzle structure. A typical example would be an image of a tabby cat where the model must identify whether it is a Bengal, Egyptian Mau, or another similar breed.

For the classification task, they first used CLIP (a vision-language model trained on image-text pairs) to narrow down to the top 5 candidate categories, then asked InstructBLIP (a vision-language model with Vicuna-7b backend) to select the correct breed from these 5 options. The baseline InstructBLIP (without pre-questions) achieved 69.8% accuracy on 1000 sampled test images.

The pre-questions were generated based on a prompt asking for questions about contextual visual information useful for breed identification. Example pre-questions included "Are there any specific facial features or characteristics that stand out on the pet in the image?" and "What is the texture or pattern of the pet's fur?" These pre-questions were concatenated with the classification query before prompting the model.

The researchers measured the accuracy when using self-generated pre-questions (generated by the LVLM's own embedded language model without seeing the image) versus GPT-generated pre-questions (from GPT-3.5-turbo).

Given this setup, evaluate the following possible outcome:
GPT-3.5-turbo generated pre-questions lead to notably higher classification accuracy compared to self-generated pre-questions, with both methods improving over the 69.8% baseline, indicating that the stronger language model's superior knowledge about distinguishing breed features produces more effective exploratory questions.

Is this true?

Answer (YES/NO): YES